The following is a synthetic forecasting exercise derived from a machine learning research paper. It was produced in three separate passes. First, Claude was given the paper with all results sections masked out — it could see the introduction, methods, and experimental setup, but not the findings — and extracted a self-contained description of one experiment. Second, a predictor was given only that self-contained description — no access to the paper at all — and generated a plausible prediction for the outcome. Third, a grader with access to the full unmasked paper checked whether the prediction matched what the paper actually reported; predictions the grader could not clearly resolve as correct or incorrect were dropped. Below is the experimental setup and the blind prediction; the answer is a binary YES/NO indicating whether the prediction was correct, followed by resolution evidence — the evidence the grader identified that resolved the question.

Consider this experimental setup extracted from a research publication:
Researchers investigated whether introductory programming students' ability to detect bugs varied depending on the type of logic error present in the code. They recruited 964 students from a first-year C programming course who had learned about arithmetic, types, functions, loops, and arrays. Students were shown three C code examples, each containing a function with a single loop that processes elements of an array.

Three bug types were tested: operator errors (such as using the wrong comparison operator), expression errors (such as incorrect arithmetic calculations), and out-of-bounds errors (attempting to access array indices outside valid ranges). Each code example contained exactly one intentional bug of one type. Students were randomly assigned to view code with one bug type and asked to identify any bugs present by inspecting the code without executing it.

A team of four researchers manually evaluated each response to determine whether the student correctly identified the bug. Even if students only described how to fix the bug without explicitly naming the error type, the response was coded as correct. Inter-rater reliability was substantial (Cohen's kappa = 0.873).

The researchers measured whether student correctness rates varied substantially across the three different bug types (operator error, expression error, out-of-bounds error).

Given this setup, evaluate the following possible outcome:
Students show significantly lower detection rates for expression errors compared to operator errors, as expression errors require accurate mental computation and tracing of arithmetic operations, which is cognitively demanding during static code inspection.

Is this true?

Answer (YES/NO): NO